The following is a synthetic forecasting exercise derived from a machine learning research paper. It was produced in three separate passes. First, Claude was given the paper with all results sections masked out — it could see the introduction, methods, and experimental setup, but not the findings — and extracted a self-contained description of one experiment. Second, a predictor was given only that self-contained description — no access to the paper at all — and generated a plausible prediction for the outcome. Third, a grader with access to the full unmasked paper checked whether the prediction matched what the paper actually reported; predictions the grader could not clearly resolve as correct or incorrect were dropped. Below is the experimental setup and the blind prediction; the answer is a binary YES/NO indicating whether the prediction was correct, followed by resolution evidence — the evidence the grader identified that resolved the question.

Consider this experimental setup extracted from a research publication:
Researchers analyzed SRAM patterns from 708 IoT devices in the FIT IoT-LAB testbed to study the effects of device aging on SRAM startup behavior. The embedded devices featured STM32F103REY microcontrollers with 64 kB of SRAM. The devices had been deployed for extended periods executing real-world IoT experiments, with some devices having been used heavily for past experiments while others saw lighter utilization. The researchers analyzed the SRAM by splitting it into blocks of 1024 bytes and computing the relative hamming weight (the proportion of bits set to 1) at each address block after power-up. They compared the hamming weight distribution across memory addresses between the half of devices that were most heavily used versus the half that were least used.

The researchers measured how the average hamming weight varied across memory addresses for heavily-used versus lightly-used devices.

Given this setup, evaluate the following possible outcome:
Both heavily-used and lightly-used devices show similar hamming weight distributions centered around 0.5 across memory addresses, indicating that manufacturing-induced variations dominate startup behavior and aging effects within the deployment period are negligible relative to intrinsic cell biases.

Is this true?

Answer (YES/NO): NO